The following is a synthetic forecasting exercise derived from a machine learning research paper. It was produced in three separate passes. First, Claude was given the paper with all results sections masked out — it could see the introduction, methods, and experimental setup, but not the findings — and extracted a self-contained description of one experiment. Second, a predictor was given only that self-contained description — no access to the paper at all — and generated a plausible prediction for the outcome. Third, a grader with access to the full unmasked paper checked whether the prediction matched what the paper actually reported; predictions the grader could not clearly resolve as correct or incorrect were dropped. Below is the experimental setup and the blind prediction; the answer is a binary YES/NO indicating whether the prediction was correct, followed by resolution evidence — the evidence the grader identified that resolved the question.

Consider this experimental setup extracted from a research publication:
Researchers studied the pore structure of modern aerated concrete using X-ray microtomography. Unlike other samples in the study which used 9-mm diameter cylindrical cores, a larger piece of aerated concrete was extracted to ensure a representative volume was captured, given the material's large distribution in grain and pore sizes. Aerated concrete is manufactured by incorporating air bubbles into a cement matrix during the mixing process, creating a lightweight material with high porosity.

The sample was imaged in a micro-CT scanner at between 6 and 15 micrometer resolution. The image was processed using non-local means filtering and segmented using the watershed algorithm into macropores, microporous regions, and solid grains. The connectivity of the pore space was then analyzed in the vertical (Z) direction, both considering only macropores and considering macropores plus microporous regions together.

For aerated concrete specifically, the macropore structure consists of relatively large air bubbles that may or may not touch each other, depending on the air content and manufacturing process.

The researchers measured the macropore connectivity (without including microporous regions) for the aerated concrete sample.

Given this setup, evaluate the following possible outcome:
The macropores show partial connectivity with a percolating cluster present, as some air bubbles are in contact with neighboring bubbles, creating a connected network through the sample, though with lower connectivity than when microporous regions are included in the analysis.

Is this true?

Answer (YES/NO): NO